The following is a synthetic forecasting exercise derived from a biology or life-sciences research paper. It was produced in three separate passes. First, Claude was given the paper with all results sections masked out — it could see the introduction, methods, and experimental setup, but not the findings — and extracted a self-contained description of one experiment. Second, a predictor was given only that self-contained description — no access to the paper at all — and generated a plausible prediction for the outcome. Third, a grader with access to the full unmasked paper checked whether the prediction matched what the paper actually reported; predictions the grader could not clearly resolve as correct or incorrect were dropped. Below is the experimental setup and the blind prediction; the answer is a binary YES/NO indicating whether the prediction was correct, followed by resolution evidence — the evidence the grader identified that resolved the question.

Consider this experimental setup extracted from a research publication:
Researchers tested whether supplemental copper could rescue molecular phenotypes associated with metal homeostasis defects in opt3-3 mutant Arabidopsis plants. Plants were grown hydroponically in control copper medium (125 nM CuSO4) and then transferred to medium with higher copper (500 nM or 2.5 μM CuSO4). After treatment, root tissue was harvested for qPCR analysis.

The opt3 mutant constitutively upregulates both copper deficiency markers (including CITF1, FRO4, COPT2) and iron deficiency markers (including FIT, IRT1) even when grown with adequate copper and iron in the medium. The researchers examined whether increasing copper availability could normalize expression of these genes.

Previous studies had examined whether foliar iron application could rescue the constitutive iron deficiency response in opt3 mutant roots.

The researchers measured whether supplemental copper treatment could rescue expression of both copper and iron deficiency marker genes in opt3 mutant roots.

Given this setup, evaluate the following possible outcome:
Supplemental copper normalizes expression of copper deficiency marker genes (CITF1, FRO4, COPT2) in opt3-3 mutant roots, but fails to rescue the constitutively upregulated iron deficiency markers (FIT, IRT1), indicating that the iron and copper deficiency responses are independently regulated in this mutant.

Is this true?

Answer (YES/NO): NO